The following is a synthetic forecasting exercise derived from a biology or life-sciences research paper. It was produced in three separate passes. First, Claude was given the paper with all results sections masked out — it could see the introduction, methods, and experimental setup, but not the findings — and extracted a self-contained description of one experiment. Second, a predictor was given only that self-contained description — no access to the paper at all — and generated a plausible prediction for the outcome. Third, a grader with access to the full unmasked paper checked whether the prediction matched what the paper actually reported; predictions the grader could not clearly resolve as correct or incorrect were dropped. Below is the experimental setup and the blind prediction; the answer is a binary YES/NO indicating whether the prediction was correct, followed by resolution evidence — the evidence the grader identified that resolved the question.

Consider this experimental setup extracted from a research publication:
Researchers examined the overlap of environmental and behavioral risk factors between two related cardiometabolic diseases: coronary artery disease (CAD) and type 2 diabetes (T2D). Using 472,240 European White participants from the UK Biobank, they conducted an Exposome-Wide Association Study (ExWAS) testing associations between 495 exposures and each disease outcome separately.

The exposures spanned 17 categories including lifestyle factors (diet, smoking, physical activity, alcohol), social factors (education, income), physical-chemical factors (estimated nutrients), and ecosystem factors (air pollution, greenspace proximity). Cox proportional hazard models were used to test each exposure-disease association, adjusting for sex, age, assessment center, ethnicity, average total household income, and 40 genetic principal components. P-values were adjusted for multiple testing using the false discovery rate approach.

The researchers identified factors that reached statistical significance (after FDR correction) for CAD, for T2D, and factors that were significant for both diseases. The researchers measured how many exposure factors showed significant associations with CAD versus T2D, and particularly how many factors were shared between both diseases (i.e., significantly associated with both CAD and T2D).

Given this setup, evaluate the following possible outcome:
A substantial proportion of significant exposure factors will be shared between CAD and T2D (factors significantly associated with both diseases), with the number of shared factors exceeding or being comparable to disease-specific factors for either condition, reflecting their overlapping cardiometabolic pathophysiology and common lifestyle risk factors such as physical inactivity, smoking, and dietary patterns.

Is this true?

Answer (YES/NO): YES